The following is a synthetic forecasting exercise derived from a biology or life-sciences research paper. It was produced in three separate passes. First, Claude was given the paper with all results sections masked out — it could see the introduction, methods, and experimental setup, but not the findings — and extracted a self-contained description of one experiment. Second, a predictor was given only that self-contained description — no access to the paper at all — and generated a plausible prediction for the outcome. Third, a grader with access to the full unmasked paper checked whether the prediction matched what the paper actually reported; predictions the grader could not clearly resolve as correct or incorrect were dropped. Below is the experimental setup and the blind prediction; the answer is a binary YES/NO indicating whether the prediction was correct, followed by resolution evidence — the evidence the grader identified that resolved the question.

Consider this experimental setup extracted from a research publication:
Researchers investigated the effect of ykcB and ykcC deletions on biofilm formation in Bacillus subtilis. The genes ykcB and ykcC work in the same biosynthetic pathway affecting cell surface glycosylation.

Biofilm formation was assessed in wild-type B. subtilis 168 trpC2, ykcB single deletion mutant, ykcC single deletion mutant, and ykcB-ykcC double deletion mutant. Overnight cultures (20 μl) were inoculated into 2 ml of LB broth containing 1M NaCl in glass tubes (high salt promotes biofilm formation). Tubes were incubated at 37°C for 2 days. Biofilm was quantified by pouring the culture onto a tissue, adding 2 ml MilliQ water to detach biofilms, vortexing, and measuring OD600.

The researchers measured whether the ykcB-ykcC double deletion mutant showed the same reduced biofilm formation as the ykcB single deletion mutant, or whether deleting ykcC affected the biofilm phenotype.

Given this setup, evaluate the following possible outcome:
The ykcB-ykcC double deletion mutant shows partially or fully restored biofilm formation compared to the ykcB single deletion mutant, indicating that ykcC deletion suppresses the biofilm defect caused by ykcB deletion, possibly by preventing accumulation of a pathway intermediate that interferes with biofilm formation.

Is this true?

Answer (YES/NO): YES